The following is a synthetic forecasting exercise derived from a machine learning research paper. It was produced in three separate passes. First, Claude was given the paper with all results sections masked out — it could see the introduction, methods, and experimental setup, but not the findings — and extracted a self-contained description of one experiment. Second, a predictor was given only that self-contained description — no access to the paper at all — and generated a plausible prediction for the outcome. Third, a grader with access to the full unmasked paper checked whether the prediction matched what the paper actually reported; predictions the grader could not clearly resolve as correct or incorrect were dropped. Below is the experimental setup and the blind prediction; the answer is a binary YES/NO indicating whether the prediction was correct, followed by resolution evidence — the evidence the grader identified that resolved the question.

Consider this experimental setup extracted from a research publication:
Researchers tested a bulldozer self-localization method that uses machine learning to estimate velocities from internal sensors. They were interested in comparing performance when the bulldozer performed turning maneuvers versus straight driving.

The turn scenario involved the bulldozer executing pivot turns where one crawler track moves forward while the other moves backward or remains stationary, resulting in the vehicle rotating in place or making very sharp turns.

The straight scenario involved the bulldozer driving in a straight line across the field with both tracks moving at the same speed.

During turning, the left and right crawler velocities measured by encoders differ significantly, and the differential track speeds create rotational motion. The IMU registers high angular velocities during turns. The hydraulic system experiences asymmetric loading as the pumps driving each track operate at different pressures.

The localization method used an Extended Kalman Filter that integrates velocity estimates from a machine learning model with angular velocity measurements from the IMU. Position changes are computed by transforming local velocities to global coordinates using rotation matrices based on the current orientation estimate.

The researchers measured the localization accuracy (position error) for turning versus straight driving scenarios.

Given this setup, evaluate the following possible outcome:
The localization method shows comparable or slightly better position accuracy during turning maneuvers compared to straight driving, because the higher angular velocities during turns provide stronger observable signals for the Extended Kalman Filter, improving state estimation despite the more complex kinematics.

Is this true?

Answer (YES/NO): NO